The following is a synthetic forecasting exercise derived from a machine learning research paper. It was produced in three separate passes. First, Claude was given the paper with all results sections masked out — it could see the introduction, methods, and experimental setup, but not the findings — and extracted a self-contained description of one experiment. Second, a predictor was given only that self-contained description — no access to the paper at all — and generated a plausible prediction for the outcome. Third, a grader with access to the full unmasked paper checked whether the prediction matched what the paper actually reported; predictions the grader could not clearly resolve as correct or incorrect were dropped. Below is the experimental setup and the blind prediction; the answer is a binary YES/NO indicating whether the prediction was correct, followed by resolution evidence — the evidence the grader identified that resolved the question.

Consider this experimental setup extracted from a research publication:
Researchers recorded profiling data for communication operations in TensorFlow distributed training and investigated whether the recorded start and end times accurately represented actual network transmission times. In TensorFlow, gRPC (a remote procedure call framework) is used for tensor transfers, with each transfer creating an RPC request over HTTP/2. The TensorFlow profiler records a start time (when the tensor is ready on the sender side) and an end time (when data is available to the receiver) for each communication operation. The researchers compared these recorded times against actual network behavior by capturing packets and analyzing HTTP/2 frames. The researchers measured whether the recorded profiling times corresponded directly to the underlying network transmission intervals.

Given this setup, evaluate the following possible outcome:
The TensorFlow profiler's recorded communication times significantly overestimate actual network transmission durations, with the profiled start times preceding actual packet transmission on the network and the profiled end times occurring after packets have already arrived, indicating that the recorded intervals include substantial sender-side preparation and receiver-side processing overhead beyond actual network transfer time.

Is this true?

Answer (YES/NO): NO